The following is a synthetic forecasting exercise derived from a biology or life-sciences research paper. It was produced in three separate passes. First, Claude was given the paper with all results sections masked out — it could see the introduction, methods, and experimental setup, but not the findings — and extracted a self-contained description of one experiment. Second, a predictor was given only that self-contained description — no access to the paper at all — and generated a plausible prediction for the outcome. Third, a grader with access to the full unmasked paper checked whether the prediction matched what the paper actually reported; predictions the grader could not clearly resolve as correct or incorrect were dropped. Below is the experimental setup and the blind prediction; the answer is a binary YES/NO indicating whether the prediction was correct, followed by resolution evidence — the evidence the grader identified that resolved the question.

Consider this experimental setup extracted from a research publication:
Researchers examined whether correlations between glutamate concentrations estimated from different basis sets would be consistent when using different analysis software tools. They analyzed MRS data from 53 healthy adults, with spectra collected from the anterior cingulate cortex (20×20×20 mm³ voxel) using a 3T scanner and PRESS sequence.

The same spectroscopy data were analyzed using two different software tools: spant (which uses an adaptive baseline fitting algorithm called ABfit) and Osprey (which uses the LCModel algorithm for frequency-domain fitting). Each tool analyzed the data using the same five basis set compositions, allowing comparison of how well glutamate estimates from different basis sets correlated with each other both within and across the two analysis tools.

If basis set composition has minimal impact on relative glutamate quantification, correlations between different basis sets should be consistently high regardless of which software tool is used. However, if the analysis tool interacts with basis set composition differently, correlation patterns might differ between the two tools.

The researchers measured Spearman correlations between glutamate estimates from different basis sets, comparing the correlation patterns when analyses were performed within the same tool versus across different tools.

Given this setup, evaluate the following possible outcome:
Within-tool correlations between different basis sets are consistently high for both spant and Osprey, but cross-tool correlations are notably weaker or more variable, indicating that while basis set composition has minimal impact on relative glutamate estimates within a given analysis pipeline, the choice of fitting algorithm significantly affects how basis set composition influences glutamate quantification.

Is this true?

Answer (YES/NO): NO